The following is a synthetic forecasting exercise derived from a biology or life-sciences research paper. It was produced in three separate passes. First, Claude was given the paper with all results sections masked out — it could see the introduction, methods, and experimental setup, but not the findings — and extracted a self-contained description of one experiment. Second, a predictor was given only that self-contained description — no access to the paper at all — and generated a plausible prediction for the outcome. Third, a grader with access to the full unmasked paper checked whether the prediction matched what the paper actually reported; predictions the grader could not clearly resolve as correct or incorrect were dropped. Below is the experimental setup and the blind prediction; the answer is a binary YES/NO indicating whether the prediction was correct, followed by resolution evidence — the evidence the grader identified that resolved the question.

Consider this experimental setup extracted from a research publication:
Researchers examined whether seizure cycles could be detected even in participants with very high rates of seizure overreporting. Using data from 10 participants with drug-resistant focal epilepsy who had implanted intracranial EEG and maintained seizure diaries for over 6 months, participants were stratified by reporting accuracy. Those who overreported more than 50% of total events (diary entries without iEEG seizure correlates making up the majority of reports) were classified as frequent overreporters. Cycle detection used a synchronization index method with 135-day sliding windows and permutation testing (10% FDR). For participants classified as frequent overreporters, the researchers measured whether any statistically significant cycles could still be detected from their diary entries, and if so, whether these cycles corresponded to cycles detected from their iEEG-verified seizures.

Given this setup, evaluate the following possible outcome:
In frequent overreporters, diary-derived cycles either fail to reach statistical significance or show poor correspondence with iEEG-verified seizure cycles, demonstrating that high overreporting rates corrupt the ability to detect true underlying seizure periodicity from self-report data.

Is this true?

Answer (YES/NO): YES